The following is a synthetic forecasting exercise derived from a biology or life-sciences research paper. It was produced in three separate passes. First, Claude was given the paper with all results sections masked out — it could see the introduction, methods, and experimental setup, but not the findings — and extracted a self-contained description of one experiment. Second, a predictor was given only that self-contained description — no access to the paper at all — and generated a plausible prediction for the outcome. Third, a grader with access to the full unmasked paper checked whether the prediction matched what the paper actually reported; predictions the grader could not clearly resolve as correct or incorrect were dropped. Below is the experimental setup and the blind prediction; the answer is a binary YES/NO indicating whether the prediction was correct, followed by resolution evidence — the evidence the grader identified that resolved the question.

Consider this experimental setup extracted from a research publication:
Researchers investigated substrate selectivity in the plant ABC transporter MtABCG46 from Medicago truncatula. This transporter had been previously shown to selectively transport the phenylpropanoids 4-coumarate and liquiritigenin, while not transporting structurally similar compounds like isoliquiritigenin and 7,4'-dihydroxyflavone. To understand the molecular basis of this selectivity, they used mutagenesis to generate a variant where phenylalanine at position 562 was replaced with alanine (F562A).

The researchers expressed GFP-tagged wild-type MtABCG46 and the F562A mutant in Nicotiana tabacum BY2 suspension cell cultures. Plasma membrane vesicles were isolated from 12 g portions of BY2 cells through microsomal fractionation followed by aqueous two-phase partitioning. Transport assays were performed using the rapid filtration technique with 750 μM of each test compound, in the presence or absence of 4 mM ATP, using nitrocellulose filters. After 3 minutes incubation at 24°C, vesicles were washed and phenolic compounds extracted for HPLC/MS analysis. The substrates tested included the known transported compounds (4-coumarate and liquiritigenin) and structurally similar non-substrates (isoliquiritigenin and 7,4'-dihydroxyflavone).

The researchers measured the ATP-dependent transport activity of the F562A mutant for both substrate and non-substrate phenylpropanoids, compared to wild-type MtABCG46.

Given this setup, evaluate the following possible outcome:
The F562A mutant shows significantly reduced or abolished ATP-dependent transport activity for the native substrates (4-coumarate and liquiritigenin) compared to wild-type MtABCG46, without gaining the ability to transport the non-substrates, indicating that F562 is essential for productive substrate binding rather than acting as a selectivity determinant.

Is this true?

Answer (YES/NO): NO